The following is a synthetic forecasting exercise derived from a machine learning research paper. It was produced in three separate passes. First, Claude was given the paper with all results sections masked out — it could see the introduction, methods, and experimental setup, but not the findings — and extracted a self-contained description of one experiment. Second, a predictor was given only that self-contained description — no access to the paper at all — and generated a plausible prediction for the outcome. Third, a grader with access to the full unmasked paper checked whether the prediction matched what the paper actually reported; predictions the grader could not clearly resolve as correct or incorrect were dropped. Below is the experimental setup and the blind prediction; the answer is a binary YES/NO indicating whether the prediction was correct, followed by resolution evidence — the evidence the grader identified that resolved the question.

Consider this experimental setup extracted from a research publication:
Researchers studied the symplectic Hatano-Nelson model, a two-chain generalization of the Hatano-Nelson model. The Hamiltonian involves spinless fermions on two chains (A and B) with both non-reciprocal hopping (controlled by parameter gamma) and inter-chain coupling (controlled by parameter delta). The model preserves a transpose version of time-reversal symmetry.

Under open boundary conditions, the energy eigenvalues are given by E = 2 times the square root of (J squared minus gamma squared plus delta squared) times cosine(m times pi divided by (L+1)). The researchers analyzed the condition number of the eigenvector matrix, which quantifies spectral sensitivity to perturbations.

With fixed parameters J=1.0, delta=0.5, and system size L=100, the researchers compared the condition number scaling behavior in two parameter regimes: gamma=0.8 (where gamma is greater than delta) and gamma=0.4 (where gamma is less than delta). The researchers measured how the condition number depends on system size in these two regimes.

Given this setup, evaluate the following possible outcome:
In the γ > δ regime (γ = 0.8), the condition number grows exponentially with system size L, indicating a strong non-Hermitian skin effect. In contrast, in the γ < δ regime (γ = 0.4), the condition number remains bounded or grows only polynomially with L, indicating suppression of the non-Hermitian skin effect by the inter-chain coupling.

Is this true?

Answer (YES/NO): YES